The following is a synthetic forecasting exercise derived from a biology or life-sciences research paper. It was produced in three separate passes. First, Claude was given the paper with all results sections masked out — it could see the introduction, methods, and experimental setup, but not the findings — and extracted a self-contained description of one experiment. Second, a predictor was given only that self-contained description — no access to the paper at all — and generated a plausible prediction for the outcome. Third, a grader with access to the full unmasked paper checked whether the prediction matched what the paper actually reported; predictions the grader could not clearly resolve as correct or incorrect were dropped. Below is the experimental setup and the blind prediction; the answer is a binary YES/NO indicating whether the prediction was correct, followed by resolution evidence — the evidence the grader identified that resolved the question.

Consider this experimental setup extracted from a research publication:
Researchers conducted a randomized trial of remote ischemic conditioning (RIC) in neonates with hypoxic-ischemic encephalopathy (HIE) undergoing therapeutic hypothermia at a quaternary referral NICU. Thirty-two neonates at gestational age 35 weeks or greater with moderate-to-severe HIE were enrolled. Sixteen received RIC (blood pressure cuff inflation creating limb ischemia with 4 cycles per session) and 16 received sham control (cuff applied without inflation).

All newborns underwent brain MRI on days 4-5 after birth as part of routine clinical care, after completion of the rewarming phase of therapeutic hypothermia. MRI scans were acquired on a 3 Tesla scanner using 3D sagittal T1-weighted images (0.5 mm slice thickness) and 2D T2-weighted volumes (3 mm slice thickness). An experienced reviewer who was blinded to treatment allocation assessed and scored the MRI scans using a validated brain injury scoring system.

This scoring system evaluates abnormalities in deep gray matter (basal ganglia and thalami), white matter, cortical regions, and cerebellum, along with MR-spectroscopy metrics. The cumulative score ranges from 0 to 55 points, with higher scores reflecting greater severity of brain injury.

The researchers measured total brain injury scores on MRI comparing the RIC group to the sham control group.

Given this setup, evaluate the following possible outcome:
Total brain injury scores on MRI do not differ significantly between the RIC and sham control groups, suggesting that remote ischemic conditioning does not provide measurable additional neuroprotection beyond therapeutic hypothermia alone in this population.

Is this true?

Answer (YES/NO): YES